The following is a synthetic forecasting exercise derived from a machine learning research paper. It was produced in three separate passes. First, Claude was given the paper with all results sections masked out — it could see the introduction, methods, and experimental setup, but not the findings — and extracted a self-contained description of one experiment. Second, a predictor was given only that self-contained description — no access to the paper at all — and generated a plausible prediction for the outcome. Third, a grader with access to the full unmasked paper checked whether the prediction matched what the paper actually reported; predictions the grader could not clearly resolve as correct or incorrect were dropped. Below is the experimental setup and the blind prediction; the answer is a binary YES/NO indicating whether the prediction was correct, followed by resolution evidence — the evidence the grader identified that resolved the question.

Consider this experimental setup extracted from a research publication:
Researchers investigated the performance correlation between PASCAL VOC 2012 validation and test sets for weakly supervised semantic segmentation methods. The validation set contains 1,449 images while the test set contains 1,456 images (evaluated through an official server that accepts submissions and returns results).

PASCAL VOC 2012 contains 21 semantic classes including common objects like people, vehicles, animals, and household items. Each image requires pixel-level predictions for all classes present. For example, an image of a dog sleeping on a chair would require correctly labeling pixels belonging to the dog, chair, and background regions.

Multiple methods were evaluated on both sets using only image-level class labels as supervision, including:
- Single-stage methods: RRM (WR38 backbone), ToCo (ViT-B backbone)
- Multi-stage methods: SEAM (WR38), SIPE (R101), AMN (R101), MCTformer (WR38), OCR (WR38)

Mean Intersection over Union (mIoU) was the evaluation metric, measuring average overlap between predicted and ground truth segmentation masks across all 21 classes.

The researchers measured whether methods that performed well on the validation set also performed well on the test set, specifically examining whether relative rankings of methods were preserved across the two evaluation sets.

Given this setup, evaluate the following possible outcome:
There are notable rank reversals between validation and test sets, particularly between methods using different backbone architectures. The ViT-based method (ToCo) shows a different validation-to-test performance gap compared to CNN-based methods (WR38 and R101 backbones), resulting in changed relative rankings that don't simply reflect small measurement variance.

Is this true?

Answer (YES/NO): NO